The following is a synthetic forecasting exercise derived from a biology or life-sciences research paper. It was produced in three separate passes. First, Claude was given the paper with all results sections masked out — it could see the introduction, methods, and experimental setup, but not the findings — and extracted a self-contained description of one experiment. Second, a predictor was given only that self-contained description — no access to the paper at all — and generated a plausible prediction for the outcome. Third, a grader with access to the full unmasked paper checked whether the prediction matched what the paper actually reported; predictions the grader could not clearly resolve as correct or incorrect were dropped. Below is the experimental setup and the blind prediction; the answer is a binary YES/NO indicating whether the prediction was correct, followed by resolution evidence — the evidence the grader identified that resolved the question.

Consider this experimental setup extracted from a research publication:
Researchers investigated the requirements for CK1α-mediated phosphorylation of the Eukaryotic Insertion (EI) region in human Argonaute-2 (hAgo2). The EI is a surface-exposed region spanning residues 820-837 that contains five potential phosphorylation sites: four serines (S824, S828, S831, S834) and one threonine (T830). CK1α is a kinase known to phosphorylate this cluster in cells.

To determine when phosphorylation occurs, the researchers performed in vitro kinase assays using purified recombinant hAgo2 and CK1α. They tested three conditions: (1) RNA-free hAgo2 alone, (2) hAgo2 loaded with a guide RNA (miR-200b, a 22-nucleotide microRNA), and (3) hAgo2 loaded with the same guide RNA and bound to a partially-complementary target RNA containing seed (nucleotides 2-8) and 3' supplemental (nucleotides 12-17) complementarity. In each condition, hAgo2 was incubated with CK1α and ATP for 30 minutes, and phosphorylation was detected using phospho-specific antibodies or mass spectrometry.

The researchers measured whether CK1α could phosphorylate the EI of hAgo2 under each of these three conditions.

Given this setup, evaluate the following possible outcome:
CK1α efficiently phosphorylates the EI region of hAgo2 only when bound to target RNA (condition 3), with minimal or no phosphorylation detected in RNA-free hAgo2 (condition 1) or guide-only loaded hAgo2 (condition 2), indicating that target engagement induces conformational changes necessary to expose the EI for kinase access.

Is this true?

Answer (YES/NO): YES